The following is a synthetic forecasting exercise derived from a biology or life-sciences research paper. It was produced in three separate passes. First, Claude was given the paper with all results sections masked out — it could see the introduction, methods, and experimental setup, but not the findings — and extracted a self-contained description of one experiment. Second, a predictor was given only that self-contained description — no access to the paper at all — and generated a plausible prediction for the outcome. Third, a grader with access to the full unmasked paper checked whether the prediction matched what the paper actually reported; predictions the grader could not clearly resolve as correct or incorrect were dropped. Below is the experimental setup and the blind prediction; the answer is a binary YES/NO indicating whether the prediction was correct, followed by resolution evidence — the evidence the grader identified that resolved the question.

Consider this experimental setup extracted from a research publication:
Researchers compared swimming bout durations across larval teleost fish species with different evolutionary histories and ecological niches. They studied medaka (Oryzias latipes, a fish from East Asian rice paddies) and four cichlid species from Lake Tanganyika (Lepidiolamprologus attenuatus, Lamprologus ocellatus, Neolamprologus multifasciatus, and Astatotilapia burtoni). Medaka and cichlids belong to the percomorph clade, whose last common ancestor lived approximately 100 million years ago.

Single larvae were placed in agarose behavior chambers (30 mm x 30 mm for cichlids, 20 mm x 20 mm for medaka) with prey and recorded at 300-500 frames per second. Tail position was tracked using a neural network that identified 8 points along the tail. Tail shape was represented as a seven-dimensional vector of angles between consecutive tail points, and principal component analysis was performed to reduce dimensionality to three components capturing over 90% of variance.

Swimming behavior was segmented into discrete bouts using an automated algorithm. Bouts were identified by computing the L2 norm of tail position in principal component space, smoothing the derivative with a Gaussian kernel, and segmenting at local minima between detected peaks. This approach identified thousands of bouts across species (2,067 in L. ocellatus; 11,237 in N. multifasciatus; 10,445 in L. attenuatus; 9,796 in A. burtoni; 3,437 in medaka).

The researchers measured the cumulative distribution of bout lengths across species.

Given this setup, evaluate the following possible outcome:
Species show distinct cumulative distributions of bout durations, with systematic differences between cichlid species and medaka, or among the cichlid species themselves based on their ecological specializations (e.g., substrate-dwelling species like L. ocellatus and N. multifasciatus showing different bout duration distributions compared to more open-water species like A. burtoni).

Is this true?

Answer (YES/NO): YES